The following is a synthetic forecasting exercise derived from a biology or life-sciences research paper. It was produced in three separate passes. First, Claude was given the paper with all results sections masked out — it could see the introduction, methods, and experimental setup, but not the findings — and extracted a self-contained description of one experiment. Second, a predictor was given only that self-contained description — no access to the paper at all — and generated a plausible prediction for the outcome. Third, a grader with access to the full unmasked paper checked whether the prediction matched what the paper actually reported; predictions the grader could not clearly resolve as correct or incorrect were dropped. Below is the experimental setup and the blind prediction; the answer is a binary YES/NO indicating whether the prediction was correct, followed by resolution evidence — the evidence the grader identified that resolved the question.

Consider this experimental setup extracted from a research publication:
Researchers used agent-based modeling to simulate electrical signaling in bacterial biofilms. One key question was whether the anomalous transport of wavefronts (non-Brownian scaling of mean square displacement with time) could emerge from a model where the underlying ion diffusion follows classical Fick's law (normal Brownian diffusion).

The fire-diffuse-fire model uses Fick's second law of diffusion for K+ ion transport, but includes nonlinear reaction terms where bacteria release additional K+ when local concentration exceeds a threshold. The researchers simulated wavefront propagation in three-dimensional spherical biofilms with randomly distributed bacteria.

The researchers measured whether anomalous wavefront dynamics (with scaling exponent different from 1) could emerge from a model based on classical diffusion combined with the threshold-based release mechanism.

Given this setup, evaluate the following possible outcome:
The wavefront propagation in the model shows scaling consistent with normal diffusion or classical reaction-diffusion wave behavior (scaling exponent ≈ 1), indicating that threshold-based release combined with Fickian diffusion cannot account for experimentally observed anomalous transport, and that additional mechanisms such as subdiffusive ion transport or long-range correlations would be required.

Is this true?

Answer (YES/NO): NO